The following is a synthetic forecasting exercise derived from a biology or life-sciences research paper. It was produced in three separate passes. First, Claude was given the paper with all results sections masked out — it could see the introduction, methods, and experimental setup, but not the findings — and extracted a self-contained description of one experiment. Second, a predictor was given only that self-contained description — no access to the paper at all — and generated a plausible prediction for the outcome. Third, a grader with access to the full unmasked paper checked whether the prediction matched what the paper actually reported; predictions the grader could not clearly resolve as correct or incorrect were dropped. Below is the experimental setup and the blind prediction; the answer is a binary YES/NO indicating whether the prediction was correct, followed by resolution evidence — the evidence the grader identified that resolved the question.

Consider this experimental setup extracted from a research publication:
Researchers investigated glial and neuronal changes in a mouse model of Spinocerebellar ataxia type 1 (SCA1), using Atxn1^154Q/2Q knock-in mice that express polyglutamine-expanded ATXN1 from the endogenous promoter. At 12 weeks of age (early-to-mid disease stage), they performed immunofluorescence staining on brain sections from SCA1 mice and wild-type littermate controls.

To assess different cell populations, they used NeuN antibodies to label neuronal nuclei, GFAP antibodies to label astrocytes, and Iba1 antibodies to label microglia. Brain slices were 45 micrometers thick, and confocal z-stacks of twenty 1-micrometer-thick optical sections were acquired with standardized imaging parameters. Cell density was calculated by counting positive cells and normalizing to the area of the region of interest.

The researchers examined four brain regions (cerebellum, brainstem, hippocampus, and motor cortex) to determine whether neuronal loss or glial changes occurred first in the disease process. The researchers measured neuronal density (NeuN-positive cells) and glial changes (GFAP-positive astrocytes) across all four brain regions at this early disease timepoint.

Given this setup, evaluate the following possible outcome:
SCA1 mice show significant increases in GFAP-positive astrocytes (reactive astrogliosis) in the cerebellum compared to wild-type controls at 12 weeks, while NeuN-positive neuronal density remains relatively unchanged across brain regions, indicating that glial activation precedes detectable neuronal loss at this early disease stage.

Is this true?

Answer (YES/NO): YES